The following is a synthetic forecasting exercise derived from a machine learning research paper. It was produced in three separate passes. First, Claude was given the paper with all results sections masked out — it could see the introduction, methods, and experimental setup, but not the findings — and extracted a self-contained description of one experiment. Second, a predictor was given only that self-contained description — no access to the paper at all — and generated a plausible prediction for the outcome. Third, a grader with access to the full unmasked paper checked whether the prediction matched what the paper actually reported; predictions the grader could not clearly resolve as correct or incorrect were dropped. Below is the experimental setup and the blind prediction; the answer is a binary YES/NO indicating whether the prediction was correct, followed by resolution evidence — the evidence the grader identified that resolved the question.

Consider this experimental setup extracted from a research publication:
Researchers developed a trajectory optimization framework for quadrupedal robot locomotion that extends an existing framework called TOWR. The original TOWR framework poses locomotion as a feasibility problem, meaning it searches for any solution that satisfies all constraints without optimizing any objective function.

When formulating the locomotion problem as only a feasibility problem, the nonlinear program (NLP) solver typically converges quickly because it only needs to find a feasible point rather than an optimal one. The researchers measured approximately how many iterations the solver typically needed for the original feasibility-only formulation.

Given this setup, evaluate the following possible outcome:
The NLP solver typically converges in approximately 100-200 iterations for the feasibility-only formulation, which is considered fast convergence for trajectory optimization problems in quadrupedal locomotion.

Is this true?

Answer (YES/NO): NO